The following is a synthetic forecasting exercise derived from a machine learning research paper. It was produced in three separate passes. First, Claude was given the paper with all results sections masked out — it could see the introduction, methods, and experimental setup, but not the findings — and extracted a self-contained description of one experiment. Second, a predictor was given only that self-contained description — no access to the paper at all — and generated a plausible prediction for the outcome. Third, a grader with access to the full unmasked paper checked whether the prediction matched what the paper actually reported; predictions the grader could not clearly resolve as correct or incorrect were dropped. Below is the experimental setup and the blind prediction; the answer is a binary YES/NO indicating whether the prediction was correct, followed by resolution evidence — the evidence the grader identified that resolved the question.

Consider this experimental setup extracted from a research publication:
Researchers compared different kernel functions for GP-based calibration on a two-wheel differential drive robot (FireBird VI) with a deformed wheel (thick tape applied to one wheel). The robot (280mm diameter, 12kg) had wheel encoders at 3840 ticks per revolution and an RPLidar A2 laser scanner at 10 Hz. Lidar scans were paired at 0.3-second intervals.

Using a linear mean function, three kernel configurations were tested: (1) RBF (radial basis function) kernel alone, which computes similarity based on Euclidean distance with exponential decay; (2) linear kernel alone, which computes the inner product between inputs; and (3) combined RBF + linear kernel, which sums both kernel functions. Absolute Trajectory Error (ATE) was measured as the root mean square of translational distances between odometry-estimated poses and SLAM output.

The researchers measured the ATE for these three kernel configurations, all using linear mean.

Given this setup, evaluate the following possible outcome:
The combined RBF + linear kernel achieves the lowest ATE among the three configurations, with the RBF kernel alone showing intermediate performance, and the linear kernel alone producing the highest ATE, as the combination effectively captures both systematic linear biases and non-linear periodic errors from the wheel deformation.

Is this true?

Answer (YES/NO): NO